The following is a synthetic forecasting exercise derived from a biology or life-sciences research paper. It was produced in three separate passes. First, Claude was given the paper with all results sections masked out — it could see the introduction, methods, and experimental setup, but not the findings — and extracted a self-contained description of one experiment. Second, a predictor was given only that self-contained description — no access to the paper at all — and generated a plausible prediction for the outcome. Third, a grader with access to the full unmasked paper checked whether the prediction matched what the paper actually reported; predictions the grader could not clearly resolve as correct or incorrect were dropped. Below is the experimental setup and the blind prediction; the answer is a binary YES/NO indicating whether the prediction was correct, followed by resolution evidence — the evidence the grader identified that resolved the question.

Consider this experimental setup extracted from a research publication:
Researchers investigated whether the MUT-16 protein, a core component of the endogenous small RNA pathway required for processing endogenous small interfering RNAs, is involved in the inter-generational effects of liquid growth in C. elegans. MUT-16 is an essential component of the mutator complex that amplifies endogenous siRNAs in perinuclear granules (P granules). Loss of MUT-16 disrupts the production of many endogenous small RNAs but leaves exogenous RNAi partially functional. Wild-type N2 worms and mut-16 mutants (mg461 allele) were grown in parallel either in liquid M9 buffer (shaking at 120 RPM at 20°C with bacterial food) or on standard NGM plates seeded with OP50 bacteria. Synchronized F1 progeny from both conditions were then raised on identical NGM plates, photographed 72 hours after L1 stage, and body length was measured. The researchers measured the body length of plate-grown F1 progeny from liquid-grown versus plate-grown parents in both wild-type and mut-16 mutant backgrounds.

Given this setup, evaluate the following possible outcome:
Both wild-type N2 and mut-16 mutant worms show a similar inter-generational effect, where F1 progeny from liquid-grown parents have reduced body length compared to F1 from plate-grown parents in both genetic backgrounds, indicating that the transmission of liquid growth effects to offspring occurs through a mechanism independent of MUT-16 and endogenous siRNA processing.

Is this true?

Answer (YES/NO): NO